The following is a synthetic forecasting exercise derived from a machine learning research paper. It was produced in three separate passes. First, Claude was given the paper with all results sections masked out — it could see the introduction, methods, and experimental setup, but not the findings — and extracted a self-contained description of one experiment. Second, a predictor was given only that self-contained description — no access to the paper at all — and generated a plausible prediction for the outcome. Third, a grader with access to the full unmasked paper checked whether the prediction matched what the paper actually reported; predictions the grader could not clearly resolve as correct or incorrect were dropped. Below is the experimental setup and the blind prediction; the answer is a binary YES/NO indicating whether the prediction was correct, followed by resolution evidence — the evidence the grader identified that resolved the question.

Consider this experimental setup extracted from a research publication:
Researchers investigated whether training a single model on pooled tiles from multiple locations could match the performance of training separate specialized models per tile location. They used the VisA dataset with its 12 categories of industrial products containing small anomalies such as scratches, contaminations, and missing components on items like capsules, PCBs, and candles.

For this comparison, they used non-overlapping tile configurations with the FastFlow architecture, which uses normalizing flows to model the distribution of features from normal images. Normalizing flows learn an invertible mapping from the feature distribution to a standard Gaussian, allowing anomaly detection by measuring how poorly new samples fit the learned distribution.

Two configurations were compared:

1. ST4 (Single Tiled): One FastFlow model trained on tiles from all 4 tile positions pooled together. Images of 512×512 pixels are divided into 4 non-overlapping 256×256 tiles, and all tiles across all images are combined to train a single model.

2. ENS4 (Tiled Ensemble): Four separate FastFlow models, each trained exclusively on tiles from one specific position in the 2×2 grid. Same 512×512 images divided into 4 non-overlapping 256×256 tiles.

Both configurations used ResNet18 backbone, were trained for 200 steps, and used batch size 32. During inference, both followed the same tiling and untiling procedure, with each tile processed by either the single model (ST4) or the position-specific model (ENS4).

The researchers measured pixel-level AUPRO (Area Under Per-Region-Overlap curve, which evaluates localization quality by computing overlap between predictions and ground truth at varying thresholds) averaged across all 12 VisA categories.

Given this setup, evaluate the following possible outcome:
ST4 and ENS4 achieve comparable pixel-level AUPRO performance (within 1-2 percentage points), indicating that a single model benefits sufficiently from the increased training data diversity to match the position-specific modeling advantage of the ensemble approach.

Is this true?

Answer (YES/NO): NO